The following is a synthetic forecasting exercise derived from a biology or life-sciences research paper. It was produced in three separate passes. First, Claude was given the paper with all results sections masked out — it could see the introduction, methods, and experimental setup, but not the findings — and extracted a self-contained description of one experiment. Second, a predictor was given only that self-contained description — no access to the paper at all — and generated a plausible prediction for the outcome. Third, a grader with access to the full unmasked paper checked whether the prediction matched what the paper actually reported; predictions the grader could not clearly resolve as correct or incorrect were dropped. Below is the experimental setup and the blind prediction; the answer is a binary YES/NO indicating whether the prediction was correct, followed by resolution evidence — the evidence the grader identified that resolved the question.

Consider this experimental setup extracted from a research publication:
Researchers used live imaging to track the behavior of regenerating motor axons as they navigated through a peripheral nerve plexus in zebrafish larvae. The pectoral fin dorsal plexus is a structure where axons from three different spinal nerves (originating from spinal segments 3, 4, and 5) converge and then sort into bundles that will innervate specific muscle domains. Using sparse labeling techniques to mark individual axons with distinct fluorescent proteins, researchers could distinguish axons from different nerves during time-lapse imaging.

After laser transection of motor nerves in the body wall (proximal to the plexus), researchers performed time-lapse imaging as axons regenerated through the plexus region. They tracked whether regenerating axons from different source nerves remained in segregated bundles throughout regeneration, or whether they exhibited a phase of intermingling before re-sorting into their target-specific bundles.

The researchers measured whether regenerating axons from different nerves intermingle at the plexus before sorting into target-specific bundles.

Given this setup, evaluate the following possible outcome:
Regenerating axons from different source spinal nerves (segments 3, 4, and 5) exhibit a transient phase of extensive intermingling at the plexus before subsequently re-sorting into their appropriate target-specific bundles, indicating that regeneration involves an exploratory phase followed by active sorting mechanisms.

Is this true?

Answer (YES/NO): YES